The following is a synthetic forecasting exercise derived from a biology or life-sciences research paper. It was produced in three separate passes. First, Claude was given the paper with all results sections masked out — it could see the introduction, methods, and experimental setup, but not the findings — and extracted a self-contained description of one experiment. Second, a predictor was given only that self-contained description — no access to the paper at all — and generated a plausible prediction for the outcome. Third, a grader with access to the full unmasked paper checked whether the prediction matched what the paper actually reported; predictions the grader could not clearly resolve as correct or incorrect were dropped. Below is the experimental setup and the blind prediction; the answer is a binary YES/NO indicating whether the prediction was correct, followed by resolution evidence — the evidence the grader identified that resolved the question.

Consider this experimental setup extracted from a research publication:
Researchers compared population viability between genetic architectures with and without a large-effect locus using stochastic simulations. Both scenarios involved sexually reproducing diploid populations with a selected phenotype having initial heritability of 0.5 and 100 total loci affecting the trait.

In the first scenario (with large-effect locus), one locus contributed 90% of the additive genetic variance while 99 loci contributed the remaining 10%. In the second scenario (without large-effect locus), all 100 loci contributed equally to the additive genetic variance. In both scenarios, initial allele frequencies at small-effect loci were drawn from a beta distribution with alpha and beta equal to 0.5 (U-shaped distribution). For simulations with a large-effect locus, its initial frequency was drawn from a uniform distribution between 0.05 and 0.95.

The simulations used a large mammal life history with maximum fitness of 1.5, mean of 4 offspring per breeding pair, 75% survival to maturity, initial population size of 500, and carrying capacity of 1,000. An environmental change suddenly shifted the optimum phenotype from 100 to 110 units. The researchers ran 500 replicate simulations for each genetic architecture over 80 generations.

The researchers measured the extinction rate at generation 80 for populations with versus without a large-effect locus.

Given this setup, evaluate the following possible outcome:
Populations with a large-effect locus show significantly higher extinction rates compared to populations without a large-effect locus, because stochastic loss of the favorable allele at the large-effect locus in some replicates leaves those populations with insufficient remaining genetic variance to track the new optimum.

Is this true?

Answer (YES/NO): NO